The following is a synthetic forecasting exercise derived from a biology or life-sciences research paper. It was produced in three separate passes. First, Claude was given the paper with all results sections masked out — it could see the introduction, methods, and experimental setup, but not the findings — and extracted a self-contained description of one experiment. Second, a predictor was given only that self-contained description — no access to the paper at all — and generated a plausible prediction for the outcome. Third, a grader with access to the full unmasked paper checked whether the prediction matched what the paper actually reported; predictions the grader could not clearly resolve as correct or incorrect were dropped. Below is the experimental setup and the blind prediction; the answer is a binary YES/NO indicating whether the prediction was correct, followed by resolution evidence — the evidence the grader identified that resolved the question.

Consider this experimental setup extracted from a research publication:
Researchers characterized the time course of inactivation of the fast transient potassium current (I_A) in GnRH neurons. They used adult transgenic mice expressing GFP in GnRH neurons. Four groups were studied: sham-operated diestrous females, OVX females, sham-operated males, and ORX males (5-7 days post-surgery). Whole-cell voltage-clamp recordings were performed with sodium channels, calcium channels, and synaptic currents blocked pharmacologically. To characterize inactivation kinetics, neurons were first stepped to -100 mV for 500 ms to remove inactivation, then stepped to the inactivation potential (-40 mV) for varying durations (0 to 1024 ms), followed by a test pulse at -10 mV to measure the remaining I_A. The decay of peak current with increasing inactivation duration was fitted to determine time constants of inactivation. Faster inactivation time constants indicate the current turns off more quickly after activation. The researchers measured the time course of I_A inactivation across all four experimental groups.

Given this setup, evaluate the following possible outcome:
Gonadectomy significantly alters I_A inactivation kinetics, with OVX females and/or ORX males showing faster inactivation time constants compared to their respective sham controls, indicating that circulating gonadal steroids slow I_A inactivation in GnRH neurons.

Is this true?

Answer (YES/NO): NO